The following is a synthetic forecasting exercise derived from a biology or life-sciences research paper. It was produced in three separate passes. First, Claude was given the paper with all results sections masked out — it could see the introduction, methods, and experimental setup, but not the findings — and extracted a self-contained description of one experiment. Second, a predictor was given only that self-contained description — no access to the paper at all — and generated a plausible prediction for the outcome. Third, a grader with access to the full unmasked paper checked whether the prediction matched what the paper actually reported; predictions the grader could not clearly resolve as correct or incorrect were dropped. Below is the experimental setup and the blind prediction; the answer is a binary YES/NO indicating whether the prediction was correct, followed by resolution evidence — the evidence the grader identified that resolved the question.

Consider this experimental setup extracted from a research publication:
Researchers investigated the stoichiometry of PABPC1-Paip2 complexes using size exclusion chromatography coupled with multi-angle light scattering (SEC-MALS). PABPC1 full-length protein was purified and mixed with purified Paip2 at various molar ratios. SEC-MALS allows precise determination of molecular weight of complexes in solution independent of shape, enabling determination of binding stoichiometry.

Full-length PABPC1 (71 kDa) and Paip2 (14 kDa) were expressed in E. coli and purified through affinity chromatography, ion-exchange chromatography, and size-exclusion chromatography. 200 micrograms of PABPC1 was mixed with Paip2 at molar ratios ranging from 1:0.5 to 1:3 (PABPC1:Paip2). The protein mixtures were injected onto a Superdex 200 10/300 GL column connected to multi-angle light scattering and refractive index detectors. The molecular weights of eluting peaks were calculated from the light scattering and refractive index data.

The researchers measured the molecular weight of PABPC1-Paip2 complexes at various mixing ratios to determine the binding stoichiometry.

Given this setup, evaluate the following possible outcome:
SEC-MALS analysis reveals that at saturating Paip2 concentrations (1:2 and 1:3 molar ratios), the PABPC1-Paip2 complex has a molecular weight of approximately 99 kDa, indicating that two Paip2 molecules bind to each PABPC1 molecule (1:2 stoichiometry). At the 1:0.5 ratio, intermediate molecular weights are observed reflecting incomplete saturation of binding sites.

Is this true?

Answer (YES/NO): YES